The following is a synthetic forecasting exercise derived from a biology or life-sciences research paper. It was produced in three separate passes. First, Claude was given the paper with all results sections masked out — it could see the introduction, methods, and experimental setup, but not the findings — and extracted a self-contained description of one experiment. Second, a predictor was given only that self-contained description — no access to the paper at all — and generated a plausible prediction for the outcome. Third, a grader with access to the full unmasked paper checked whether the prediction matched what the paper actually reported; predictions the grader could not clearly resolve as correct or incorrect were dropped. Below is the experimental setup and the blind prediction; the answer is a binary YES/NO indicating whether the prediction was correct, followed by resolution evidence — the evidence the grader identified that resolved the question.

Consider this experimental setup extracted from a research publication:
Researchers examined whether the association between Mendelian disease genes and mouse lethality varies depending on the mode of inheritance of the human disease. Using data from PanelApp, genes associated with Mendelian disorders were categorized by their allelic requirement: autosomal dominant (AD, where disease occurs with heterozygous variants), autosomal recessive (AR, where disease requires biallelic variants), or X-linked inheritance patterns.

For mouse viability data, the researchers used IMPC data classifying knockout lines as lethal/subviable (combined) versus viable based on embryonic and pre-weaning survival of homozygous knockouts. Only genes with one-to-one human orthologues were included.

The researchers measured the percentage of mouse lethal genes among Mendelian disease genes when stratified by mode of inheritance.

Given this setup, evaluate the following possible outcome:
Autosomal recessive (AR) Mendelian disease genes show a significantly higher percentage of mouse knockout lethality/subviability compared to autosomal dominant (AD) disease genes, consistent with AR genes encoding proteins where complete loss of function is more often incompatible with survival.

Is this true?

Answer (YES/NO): NO